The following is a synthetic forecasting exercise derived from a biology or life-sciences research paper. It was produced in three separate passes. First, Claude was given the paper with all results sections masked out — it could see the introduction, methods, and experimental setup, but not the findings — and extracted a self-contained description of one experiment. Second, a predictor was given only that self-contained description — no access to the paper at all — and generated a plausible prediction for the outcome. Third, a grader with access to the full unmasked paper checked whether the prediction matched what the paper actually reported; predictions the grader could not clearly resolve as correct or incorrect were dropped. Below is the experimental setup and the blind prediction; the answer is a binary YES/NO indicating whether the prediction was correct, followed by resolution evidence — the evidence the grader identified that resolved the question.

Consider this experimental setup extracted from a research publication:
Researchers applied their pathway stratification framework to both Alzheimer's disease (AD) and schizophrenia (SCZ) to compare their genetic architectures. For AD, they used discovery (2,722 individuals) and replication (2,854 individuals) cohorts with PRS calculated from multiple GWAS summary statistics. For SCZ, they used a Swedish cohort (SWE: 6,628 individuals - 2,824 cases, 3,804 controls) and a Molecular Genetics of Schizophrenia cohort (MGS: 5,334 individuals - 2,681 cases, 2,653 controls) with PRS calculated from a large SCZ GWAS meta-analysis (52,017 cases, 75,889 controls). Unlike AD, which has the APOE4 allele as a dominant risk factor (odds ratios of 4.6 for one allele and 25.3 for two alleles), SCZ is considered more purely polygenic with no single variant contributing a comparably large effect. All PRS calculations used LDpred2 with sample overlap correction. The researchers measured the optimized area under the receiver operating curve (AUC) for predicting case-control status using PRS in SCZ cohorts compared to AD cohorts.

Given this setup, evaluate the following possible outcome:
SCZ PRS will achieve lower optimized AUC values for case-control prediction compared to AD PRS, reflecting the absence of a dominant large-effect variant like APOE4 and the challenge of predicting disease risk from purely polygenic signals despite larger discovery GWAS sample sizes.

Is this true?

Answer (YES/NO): NO